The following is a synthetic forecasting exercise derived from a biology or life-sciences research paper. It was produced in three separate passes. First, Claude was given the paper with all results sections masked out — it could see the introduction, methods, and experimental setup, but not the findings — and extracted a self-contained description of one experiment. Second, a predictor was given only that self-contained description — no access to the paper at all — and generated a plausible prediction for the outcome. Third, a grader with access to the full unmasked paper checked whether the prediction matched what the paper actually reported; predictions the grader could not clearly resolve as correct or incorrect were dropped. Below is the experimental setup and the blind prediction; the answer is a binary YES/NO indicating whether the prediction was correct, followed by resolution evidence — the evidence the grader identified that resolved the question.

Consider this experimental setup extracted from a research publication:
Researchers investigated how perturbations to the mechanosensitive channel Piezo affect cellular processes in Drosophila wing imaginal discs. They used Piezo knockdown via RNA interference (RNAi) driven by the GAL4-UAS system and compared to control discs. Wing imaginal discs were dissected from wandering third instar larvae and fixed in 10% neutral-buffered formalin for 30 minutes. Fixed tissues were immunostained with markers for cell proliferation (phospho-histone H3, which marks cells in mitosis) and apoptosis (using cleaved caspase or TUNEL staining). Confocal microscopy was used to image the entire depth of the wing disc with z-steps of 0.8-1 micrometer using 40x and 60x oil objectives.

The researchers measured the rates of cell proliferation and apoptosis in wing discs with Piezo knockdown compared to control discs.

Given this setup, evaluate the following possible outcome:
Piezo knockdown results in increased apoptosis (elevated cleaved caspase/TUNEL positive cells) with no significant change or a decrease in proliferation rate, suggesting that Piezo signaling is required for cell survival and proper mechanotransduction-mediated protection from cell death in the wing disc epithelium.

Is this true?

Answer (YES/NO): NO